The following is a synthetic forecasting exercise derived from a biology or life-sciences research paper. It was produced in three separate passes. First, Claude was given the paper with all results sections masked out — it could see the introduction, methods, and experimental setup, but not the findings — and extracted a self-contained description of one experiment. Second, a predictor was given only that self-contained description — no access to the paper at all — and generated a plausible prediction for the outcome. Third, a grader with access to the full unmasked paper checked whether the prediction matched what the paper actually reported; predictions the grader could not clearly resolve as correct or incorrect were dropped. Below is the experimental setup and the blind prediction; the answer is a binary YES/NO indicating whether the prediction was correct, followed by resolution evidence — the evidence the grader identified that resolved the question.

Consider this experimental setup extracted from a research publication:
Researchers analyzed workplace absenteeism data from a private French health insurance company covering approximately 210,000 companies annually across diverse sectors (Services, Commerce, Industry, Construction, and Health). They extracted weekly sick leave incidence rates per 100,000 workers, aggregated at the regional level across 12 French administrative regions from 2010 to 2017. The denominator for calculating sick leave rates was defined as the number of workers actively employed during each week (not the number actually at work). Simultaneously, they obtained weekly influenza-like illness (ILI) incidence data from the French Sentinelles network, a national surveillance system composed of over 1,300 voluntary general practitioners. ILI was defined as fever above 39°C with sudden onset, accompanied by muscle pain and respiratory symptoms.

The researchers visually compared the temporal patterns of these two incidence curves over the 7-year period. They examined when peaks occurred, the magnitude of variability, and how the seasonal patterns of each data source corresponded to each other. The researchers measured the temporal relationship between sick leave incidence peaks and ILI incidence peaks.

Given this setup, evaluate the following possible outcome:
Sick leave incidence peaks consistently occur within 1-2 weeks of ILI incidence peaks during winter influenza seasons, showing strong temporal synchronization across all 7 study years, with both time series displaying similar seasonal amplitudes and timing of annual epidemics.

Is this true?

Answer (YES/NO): NO